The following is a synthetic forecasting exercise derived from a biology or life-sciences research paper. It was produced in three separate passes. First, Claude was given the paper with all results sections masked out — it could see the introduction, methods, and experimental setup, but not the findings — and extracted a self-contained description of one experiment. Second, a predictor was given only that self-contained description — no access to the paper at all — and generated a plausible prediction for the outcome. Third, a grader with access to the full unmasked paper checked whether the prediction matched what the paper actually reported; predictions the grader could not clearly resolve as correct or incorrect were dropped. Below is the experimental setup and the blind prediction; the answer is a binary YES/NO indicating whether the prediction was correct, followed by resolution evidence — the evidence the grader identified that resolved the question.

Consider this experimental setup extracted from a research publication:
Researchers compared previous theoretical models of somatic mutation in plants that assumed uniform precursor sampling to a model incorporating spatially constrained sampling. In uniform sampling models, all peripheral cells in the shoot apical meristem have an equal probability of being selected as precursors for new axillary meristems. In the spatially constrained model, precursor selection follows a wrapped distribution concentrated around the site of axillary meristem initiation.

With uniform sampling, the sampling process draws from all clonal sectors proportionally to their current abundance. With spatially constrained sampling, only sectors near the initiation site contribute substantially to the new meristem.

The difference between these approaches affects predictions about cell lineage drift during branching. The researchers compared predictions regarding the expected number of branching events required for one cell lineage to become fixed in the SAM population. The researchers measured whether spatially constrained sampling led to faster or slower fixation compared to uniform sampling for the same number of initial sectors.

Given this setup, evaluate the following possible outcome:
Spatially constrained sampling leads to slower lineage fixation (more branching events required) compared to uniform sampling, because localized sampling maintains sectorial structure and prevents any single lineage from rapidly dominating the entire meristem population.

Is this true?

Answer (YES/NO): NO